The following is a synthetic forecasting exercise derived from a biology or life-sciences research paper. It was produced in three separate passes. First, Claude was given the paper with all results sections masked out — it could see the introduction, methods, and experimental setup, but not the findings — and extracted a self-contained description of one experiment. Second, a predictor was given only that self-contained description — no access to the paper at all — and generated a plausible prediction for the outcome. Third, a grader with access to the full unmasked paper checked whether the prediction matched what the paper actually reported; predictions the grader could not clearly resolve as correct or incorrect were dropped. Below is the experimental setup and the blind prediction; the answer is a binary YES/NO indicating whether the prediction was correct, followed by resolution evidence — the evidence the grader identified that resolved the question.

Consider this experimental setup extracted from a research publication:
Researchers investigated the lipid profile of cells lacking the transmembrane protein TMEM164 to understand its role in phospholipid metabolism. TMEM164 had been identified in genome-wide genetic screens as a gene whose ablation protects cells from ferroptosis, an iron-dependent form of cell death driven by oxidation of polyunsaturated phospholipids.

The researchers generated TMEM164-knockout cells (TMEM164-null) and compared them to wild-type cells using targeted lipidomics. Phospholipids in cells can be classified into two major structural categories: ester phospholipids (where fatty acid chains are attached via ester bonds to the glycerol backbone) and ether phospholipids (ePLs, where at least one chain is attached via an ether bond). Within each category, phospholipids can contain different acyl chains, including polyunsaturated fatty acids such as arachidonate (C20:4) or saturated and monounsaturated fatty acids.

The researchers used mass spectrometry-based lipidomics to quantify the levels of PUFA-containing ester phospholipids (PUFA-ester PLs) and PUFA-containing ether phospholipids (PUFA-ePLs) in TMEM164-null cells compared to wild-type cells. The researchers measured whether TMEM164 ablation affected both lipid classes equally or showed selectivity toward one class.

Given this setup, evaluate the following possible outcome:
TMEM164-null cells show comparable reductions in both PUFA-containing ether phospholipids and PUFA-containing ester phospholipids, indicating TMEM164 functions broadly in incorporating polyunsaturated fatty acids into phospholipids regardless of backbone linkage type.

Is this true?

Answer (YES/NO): NO